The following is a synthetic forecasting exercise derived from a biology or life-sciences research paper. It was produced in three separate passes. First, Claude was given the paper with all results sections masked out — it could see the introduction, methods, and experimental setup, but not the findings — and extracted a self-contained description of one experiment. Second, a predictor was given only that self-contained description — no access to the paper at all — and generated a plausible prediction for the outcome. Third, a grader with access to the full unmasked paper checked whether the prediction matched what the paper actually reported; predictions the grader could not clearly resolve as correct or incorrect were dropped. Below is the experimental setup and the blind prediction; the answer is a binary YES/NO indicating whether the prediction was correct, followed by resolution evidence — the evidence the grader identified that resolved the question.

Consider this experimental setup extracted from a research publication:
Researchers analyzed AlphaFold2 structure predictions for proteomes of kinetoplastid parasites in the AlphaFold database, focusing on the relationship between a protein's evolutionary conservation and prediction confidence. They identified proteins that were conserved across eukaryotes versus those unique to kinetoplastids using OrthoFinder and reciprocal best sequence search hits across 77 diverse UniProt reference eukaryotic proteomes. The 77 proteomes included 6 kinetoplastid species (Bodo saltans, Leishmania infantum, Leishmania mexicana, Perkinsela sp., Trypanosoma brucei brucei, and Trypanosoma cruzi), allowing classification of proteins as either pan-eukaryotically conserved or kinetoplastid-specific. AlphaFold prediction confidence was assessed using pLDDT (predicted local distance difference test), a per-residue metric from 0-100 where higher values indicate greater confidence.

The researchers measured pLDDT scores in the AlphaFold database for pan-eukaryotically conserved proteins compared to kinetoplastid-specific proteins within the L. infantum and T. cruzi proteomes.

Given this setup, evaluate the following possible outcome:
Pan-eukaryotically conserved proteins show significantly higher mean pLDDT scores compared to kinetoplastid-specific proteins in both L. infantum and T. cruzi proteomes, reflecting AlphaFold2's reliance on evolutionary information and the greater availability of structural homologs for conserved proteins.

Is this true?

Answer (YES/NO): YES